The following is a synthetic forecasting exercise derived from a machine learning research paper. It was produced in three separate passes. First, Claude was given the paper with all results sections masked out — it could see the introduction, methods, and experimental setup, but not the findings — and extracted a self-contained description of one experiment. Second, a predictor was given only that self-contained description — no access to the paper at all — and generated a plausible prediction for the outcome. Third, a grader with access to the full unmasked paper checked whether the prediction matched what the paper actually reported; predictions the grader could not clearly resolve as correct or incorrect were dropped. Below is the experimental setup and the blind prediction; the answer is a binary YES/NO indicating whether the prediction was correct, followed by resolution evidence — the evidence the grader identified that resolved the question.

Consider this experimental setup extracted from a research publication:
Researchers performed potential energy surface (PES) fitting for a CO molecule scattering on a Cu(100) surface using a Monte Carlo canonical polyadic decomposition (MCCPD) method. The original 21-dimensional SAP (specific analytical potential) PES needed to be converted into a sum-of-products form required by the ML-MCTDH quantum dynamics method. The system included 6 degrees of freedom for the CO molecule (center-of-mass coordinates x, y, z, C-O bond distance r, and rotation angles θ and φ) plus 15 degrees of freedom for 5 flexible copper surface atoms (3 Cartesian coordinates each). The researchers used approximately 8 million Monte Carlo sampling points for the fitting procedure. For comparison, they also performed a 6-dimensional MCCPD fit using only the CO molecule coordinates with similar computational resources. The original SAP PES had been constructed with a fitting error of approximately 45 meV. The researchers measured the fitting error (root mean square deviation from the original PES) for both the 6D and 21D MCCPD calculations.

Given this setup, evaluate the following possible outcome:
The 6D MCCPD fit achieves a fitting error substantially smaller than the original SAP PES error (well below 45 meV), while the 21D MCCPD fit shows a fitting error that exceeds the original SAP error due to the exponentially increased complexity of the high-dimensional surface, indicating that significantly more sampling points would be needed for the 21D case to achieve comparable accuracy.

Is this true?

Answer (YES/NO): NO